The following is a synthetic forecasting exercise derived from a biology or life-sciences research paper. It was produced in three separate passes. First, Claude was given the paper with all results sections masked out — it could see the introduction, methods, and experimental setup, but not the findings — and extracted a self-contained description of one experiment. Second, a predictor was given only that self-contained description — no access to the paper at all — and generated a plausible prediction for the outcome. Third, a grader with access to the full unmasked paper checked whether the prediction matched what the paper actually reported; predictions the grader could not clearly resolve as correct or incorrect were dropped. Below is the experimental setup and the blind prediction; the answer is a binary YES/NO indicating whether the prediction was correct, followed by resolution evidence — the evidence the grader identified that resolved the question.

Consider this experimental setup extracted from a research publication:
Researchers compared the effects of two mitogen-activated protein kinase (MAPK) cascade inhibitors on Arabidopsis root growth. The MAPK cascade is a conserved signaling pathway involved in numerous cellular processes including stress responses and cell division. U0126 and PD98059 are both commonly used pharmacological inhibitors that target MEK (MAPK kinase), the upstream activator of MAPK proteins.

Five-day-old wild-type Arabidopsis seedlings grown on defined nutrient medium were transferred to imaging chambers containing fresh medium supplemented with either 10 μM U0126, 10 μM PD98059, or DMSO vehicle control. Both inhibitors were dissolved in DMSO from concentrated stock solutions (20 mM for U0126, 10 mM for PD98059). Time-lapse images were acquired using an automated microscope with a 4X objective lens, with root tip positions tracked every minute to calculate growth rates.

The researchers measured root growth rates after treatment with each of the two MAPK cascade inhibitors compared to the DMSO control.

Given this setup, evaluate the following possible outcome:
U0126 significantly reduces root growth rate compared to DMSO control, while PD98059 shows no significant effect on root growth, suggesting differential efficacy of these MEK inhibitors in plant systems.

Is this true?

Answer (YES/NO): YES